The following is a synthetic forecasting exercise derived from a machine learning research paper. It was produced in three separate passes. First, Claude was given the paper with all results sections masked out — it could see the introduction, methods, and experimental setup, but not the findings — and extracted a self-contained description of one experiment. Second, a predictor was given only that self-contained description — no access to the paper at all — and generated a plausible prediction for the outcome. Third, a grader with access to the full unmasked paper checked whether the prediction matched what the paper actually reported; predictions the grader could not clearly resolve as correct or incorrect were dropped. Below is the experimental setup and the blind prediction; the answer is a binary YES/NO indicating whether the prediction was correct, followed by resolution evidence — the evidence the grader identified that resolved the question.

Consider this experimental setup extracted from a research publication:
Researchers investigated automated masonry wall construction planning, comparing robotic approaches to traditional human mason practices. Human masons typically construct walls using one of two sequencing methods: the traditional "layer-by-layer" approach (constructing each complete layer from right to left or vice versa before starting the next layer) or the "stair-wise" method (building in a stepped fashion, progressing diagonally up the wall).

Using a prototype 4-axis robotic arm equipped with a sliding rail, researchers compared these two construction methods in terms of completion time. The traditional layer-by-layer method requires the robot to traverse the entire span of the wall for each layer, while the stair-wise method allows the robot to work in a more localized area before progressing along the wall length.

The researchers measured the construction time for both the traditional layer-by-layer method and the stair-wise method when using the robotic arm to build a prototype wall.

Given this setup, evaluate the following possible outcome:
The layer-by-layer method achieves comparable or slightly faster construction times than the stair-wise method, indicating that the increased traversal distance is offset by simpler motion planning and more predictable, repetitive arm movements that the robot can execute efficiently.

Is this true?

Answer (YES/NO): NO